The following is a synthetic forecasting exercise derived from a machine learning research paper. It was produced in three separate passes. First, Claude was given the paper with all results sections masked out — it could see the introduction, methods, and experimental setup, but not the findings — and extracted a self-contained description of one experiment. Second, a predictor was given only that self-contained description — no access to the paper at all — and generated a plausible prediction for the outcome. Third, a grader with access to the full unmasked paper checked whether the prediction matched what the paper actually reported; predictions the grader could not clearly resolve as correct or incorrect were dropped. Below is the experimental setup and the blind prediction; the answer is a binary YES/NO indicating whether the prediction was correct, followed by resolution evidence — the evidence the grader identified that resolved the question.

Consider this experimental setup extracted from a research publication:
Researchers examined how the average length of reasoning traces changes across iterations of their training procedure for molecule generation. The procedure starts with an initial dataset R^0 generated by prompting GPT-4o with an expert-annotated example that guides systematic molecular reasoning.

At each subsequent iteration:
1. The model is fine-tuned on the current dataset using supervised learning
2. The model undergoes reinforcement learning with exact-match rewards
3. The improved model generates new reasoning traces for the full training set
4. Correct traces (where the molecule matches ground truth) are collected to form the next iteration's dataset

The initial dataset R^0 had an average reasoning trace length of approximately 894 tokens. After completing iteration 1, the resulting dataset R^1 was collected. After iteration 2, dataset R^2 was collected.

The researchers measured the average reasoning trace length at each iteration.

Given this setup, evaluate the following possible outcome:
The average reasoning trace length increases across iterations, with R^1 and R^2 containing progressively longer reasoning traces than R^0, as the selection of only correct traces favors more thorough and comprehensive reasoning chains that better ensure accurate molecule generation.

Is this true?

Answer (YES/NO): NO